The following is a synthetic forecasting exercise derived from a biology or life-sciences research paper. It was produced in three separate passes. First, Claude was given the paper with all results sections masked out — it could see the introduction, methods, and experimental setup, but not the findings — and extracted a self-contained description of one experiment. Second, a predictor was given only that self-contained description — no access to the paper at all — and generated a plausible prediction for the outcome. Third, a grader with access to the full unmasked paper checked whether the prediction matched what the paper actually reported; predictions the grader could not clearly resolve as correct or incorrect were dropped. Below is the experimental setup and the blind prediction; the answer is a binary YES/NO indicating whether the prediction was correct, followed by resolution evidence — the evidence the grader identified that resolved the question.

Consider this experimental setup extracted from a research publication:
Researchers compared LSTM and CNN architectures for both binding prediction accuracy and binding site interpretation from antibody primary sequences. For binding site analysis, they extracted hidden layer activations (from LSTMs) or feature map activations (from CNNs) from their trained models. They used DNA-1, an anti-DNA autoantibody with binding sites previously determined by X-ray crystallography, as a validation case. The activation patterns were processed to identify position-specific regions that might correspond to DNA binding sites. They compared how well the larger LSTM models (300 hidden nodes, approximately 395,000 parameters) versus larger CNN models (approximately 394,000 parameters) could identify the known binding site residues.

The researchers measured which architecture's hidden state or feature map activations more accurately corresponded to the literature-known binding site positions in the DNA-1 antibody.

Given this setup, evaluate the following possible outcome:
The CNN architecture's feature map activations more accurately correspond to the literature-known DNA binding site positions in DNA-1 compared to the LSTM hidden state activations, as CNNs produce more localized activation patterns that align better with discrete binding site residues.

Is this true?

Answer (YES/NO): NO